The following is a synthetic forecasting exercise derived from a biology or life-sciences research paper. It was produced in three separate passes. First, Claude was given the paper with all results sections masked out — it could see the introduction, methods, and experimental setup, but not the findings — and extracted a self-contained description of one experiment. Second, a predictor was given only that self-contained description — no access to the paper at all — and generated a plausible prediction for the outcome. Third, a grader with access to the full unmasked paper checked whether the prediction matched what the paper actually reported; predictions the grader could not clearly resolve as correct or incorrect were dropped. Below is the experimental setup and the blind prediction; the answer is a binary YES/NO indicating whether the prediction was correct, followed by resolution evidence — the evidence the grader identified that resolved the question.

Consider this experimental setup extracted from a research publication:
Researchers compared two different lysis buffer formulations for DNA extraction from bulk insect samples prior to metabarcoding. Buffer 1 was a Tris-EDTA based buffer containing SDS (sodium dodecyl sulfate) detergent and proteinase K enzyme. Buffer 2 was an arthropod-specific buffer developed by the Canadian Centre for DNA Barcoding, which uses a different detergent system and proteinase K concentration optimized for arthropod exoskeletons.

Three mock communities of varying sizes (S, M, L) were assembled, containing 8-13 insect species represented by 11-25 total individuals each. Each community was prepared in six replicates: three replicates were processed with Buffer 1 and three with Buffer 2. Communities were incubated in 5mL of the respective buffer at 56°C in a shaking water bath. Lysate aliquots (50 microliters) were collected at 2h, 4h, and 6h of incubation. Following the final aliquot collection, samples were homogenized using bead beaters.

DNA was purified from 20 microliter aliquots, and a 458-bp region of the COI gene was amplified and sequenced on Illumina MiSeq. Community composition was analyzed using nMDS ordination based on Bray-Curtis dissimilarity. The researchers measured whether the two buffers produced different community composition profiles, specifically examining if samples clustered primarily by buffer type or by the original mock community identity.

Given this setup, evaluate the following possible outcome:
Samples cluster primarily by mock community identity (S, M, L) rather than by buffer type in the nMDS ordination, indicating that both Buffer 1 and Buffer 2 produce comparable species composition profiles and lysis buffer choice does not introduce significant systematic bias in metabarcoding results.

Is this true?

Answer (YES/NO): NO